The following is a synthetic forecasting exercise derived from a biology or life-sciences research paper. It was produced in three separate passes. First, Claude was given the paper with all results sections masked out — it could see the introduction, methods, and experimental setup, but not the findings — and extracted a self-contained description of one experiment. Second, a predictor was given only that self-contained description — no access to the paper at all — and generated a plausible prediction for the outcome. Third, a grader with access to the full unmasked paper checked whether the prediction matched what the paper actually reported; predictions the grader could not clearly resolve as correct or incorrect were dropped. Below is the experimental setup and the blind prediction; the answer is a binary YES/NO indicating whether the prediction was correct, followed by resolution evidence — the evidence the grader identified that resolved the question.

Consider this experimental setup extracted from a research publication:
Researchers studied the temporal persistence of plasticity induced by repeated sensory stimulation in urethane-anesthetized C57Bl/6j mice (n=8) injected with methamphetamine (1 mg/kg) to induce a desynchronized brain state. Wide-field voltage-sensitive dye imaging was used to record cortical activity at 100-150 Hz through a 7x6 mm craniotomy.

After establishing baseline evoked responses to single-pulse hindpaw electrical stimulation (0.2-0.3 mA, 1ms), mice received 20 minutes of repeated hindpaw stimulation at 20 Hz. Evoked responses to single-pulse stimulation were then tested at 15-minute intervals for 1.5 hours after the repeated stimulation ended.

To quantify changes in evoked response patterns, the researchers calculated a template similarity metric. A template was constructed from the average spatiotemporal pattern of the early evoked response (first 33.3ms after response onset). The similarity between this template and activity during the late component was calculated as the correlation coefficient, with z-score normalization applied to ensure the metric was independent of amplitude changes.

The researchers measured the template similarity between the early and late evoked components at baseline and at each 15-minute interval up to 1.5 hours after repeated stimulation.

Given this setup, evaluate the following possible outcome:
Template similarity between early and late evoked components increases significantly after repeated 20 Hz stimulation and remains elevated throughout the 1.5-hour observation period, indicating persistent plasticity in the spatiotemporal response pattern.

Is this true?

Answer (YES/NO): NO